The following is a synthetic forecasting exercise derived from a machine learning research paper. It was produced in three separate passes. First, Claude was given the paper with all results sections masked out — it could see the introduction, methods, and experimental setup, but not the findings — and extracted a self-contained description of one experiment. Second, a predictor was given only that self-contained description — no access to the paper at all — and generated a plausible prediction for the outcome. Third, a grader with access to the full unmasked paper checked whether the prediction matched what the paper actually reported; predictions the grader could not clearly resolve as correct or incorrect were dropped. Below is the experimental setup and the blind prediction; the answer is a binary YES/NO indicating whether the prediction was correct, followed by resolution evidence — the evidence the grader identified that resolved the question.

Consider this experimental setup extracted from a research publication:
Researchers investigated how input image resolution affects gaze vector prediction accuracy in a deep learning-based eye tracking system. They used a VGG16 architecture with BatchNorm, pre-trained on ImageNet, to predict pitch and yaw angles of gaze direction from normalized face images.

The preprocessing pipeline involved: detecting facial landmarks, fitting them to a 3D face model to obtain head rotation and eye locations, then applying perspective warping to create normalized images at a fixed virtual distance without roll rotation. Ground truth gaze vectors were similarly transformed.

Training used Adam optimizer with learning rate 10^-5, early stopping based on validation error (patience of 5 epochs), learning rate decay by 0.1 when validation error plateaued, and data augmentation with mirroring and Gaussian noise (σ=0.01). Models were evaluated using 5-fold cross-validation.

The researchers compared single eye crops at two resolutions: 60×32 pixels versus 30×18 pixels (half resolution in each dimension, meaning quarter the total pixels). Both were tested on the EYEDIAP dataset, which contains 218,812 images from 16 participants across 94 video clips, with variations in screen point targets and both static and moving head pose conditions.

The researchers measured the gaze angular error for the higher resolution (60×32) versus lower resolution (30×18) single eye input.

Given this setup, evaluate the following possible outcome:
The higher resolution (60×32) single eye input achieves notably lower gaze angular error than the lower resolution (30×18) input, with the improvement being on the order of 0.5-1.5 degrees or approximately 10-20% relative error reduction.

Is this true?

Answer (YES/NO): NO